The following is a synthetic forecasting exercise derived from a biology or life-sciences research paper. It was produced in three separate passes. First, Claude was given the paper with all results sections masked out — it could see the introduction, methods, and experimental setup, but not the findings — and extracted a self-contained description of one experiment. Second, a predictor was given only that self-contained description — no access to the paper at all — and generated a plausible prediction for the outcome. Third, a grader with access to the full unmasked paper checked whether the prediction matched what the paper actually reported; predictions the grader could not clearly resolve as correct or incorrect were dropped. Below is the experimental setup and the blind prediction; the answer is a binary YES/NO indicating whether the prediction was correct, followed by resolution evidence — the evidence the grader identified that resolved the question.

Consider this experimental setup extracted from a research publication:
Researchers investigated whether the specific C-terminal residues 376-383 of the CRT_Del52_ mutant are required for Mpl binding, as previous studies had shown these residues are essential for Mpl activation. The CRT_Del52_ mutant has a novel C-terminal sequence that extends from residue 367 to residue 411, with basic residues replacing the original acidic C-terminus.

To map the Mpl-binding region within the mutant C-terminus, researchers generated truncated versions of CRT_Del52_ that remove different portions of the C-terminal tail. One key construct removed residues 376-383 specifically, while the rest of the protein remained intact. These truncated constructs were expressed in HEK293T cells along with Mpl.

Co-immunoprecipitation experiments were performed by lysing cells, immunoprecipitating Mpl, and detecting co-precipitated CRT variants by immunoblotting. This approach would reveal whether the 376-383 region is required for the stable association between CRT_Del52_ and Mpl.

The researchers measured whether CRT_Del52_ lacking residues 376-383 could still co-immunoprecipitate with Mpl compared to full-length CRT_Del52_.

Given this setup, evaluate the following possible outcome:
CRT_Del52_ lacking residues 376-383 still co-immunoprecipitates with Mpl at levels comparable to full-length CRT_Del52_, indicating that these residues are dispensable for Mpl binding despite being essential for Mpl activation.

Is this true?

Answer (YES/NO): NO